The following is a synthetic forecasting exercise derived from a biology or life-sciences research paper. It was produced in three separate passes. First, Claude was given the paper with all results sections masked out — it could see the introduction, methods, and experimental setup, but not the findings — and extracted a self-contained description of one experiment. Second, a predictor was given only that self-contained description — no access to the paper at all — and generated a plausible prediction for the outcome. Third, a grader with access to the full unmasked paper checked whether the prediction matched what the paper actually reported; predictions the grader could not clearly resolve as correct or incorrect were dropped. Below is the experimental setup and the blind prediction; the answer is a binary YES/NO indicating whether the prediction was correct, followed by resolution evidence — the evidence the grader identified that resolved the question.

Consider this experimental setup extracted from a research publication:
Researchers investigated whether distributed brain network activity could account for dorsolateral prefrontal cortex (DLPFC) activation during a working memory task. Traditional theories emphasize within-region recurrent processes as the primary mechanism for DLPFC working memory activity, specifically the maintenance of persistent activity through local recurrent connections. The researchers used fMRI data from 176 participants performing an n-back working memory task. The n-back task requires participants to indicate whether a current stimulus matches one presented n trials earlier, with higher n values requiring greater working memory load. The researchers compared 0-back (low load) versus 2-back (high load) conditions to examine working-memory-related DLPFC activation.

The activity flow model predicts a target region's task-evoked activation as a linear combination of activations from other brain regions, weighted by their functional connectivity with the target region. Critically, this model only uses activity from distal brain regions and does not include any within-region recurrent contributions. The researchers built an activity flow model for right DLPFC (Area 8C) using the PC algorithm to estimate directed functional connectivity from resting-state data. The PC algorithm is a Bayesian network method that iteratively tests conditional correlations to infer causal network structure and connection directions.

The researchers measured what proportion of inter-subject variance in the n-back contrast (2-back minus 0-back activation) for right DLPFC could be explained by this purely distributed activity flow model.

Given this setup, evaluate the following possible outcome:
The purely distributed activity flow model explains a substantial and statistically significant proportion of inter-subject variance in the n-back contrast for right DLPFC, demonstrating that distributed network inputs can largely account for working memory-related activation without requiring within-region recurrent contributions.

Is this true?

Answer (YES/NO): YES